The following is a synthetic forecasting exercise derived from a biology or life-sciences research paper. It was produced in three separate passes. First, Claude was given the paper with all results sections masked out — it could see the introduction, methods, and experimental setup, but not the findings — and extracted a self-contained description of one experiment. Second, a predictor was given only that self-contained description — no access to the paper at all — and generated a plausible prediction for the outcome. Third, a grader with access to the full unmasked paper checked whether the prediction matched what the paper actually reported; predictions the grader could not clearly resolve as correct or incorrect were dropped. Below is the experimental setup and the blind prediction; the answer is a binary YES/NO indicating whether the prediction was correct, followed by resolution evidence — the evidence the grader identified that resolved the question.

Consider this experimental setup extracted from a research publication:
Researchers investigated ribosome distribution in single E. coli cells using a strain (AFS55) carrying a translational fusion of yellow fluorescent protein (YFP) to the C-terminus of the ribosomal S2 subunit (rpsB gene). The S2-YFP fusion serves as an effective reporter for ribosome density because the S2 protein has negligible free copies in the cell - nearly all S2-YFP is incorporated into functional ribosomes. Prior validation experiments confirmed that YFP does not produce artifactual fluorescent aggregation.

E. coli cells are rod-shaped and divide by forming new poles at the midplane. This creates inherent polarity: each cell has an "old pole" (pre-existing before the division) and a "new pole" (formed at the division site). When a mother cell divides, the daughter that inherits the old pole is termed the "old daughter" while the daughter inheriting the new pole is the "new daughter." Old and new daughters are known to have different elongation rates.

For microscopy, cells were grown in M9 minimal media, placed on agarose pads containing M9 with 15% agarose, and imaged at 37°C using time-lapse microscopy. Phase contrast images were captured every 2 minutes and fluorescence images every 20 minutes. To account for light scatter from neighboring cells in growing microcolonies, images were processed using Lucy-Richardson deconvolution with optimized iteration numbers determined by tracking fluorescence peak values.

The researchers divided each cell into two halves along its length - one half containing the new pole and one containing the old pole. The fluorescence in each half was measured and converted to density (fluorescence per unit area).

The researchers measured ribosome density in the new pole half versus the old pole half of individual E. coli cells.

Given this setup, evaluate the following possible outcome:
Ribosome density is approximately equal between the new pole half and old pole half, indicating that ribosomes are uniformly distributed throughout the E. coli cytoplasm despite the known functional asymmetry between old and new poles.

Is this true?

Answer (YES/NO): NO